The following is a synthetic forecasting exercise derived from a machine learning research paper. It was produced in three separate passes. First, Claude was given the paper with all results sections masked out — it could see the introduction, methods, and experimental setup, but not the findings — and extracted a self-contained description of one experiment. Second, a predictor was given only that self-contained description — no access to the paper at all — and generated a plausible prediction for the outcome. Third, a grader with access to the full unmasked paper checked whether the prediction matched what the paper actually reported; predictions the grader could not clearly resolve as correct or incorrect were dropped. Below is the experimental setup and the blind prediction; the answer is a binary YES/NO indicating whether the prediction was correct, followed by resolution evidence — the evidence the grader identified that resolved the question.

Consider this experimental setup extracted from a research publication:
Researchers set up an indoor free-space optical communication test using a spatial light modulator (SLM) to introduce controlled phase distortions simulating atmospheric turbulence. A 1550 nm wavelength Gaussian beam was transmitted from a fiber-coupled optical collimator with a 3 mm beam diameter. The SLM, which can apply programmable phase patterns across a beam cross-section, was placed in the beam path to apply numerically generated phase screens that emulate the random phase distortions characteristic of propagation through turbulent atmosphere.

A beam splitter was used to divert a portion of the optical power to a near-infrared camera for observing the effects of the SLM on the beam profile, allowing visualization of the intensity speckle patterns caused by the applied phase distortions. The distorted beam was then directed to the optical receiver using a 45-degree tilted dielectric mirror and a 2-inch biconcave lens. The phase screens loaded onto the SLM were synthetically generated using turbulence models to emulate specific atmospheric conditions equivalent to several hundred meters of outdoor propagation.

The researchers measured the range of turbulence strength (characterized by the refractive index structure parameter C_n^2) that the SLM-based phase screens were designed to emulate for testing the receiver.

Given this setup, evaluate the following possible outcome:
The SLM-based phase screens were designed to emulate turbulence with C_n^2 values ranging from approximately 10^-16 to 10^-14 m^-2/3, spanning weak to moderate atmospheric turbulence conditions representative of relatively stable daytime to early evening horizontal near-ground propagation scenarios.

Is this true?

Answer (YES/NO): NO